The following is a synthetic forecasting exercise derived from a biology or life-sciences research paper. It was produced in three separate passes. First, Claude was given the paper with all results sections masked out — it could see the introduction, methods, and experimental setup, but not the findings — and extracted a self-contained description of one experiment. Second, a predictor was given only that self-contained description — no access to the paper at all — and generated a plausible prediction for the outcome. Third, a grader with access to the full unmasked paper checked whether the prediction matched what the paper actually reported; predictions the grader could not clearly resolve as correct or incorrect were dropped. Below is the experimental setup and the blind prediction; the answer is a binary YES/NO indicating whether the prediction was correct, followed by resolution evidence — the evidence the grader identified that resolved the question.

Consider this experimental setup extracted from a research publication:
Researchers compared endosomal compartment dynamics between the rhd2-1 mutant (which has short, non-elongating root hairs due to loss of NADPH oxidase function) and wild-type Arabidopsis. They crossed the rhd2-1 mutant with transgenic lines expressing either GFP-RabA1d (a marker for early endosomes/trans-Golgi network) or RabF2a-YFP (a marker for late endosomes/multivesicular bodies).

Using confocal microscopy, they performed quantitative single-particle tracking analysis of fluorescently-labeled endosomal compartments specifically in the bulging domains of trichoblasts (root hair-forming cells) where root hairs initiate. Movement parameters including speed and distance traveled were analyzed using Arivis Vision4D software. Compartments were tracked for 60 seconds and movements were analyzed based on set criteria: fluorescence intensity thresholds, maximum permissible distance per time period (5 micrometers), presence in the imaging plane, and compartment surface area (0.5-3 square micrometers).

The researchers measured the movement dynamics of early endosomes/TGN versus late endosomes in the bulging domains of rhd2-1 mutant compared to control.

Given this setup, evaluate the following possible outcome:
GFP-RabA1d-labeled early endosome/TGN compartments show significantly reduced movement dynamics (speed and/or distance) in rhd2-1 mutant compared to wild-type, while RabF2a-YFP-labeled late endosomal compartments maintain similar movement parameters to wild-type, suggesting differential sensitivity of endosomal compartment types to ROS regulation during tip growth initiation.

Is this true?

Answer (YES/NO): YES